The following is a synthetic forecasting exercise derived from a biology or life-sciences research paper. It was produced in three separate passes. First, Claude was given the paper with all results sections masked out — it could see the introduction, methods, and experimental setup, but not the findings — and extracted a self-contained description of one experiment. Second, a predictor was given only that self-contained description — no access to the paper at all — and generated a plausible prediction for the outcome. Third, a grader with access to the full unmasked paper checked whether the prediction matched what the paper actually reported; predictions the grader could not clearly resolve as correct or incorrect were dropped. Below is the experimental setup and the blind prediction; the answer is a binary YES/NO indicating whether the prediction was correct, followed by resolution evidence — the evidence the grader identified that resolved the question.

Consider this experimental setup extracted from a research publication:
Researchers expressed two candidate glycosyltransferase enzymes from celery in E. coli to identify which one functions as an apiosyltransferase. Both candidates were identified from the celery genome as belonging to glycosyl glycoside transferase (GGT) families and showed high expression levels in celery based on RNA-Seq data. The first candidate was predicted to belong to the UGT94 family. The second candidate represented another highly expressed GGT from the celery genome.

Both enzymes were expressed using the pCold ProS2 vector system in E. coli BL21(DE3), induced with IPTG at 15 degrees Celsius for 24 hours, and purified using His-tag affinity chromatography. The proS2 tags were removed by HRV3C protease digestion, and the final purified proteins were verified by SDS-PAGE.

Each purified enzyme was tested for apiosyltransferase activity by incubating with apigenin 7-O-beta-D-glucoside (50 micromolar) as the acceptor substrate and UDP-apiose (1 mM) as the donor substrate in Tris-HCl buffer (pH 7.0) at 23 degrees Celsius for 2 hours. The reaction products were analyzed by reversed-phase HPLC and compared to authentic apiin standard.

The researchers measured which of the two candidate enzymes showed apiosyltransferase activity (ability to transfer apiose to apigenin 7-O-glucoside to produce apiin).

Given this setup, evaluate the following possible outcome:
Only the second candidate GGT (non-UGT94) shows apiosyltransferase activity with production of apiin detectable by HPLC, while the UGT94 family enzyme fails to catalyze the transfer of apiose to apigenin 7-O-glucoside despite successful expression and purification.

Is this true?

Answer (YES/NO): NO